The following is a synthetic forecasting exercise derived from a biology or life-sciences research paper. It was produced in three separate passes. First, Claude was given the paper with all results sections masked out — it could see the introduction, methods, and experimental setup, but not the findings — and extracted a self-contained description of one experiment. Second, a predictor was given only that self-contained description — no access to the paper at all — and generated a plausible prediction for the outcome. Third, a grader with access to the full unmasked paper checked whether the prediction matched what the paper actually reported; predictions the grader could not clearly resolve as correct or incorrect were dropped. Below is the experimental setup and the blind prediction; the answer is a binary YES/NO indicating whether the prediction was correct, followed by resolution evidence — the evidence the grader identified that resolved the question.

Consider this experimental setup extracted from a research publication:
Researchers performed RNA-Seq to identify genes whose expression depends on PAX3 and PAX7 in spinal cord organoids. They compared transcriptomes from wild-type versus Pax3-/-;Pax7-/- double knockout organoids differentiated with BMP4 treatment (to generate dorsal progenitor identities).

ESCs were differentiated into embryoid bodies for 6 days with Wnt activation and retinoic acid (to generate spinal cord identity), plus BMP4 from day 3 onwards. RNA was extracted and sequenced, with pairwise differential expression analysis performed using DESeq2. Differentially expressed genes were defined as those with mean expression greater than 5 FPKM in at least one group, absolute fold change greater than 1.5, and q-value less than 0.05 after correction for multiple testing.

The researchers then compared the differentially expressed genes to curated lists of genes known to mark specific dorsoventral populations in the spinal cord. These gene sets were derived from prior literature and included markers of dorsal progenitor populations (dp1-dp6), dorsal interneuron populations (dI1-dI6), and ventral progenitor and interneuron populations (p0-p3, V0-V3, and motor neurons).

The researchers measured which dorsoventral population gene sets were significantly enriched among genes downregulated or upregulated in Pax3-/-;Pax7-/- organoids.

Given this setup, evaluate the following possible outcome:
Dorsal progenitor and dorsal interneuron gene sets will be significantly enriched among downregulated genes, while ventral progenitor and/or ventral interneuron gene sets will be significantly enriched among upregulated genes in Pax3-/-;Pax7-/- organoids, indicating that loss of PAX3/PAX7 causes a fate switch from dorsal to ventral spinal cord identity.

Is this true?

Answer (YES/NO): NO